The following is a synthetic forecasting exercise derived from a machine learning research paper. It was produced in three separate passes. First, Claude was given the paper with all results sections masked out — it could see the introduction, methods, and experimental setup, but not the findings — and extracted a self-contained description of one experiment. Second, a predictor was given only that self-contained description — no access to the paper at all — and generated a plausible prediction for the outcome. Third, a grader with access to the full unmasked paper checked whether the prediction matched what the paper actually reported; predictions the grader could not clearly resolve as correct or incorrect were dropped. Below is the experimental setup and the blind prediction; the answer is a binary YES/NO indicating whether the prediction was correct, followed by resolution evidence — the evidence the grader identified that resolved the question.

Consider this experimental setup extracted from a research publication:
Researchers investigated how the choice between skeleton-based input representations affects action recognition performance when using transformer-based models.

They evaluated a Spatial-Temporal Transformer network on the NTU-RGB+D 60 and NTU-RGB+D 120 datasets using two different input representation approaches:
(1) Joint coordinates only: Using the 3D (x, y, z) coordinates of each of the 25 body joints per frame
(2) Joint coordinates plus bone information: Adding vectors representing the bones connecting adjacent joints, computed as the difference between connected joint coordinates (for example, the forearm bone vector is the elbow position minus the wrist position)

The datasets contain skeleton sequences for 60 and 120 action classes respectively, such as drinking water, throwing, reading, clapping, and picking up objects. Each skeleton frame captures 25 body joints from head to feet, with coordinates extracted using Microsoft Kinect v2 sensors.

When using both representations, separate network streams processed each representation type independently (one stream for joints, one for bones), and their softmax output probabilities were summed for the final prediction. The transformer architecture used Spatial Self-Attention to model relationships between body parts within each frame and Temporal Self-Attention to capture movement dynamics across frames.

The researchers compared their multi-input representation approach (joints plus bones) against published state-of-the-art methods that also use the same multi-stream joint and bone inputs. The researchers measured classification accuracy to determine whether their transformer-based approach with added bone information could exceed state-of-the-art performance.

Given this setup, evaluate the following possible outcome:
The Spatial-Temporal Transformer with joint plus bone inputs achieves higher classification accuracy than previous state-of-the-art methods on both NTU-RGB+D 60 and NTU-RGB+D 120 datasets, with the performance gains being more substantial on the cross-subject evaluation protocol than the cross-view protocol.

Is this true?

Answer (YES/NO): NO